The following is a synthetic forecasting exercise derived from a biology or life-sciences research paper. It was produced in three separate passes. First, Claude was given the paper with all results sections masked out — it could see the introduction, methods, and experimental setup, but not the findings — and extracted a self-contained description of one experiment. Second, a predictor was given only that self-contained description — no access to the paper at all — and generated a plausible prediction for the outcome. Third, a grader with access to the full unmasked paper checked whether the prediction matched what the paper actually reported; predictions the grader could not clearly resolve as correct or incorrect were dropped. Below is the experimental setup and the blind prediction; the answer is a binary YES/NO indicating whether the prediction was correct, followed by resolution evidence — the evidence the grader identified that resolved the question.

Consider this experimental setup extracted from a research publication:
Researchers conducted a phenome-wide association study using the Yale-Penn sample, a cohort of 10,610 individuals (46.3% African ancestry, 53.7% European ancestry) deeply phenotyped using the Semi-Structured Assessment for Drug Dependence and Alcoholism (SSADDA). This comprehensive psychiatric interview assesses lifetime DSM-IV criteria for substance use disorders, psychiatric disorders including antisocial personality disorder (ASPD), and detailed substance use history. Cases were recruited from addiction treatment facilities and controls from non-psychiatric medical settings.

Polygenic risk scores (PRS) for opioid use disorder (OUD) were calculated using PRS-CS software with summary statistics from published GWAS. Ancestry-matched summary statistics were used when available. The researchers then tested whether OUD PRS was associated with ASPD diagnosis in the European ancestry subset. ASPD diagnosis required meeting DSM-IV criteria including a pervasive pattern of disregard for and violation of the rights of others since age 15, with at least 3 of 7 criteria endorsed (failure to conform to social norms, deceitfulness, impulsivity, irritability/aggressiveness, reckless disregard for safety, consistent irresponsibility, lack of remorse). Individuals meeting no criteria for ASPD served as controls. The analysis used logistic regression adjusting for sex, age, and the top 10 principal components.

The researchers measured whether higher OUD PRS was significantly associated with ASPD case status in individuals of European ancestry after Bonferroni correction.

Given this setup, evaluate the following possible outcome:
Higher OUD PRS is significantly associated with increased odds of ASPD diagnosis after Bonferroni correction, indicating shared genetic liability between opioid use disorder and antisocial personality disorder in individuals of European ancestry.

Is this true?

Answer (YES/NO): NO